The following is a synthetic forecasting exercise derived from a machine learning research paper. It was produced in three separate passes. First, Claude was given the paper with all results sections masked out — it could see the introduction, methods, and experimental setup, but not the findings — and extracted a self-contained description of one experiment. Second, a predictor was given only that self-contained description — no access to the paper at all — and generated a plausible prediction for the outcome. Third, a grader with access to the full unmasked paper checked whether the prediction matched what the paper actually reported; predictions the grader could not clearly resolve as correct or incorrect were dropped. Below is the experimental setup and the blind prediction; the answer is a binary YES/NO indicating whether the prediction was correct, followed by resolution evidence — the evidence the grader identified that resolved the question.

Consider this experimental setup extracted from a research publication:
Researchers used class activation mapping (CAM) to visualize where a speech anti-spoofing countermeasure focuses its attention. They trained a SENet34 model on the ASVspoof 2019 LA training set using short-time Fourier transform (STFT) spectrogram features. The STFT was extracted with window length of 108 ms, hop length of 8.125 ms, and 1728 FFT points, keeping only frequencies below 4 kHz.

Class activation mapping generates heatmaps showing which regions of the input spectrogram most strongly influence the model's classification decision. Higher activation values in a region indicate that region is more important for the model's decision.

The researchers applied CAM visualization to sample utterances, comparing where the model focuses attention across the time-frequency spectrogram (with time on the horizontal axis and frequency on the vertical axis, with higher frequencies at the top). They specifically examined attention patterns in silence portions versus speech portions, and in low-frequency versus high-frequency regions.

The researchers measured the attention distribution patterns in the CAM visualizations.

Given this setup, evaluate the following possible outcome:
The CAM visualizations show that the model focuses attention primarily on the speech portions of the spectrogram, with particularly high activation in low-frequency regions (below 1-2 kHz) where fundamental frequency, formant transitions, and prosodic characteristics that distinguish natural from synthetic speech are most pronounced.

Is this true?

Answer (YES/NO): NO